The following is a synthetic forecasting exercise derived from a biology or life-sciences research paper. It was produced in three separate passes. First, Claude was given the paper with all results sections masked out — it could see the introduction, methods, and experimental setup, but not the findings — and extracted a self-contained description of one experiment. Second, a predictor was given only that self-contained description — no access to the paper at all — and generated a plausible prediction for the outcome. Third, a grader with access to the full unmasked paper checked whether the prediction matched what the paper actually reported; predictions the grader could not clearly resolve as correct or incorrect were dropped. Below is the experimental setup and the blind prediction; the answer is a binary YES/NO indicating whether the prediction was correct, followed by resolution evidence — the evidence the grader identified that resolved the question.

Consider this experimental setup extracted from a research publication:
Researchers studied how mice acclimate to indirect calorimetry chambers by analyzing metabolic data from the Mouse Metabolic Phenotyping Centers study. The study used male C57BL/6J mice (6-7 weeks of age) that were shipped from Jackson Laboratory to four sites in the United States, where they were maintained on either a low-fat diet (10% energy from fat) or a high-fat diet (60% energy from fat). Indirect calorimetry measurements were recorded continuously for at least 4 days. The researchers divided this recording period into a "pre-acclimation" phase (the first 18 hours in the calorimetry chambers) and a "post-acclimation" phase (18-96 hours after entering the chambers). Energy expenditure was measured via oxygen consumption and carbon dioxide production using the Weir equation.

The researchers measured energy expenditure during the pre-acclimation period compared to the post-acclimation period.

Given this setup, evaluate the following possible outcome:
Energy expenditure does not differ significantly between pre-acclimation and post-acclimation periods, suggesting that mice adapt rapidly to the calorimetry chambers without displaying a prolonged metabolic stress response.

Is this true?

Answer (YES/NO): NO